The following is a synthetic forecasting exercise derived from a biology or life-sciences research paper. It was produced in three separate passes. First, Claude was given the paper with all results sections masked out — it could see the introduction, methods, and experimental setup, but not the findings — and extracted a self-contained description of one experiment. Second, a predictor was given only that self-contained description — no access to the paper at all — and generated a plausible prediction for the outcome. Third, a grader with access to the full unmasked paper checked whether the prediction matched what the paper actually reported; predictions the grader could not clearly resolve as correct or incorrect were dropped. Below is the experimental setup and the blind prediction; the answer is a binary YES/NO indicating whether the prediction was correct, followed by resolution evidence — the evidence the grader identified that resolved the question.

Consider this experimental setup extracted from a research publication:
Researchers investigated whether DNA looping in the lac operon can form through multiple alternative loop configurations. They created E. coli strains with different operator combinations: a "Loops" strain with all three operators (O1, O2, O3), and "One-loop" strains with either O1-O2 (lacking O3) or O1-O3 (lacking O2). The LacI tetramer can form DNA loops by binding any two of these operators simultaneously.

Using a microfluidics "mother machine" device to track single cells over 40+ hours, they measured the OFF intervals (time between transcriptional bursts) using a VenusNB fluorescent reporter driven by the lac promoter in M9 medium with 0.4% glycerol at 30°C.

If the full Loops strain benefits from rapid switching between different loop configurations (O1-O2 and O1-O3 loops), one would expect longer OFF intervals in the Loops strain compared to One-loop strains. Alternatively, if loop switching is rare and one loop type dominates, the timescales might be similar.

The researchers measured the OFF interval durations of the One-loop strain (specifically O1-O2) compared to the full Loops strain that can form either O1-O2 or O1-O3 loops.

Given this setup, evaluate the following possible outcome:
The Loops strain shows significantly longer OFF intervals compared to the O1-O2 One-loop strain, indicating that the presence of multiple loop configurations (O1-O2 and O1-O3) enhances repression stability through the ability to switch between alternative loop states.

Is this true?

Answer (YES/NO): NO